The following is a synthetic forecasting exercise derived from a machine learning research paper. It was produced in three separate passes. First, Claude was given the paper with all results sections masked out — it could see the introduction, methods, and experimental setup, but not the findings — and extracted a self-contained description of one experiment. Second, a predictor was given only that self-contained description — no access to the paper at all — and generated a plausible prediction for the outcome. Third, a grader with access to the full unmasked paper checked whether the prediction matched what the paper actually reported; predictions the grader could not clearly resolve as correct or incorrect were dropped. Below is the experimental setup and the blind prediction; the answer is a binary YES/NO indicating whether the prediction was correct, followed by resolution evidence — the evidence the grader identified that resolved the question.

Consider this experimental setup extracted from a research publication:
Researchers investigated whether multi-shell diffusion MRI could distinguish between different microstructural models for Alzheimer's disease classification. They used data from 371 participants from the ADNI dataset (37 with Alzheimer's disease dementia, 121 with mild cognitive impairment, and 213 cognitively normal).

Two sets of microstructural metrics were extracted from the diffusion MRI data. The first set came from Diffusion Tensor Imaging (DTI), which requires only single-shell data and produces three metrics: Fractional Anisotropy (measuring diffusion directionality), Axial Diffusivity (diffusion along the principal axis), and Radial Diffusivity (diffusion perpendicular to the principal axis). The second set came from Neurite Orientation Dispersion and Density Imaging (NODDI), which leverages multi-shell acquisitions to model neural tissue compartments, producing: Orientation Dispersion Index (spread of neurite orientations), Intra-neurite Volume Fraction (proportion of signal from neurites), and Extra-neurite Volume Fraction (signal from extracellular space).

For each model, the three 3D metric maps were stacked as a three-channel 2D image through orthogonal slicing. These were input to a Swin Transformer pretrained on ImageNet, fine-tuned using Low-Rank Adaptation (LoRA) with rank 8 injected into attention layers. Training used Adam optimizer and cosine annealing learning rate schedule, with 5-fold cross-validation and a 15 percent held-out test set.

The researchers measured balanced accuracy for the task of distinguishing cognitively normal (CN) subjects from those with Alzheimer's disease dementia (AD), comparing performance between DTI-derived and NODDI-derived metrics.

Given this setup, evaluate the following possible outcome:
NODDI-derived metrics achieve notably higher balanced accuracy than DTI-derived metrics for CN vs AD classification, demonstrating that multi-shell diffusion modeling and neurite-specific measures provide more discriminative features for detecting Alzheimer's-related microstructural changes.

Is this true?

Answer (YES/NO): YES